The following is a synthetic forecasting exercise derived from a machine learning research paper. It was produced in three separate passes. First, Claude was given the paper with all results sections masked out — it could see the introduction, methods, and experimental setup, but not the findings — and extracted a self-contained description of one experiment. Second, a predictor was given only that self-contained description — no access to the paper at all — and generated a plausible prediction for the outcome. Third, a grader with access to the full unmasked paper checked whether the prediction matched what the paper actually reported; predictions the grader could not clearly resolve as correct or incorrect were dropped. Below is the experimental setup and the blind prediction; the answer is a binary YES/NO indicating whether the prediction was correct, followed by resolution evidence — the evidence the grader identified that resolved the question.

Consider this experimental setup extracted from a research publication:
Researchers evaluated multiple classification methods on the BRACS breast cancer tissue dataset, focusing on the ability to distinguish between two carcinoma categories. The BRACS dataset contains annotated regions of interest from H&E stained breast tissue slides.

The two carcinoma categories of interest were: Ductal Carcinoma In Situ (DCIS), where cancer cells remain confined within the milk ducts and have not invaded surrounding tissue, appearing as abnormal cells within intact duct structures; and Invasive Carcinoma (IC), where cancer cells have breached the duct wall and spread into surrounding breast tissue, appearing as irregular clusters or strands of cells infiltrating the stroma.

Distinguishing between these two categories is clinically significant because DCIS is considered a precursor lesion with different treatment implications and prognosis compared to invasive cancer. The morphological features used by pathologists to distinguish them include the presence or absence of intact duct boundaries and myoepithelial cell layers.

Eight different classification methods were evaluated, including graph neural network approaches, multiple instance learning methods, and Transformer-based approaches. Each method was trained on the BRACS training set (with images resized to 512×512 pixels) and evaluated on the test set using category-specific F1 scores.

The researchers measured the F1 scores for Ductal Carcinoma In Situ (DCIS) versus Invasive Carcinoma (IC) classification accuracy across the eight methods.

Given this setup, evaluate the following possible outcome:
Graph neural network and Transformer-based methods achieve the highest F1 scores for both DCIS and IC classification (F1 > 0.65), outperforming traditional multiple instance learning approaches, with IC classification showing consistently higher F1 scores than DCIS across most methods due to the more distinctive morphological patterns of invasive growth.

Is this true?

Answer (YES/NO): NO